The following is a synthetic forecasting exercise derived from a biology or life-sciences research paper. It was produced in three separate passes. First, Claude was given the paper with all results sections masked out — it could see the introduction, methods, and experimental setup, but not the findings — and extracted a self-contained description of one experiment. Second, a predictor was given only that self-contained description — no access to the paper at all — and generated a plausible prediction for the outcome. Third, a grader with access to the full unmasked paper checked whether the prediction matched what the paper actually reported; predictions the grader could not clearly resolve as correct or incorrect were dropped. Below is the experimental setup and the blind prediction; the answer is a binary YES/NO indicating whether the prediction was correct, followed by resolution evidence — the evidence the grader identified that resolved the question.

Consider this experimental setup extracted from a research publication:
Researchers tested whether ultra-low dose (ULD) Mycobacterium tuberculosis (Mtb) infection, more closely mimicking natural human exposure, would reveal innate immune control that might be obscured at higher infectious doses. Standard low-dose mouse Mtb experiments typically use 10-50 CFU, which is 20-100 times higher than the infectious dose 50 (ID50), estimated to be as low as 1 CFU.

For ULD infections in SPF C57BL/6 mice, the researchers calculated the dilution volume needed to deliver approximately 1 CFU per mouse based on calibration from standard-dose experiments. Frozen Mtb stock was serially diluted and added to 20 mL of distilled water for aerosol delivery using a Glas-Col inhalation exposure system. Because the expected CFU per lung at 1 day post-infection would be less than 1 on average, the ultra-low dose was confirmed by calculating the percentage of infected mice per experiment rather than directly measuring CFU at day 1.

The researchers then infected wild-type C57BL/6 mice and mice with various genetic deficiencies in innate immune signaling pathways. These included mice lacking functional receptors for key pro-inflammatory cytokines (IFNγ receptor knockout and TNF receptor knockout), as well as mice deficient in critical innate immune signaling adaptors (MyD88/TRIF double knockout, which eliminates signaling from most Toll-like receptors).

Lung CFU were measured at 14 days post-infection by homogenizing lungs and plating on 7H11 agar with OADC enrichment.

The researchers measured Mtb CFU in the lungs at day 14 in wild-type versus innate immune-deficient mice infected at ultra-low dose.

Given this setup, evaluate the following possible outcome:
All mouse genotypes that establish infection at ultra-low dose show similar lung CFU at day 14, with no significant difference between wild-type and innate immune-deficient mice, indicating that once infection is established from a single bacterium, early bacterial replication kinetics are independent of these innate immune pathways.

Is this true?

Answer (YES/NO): YES